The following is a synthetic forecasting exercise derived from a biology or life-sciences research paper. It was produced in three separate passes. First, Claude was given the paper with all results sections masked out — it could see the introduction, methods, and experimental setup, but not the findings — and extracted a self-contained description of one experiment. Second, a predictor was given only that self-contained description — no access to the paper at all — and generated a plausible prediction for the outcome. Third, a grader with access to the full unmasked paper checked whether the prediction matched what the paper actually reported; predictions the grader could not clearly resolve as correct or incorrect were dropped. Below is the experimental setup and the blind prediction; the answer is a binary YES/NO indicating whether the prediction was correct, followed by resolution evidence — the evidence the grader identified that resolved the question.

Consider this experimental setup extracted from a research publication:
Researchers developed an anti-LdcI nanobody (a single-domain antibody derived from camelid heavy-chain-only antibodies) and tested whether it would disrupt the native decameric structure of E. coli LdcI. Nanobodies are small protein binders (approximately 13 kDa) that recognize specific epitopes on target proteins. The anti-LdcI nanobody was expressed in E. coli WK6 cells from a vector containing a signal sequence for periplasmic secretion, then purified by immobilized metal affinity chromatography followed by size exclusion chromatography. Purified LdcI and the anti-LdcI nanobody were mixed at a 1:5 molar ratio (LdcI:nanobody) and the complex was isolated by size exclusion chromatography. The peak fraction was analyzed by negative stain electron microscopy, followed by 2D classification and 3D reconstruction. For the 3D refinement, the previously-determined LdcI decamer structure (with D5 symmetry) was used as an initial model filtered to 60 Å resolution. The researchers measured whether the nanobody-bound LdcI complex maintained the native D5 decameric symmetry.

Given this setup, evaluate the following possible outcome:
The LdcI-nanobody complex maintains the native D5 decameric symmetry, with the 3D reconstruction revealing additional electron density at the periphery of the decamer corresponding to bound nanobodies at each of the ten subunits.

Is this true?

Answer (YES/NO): NO